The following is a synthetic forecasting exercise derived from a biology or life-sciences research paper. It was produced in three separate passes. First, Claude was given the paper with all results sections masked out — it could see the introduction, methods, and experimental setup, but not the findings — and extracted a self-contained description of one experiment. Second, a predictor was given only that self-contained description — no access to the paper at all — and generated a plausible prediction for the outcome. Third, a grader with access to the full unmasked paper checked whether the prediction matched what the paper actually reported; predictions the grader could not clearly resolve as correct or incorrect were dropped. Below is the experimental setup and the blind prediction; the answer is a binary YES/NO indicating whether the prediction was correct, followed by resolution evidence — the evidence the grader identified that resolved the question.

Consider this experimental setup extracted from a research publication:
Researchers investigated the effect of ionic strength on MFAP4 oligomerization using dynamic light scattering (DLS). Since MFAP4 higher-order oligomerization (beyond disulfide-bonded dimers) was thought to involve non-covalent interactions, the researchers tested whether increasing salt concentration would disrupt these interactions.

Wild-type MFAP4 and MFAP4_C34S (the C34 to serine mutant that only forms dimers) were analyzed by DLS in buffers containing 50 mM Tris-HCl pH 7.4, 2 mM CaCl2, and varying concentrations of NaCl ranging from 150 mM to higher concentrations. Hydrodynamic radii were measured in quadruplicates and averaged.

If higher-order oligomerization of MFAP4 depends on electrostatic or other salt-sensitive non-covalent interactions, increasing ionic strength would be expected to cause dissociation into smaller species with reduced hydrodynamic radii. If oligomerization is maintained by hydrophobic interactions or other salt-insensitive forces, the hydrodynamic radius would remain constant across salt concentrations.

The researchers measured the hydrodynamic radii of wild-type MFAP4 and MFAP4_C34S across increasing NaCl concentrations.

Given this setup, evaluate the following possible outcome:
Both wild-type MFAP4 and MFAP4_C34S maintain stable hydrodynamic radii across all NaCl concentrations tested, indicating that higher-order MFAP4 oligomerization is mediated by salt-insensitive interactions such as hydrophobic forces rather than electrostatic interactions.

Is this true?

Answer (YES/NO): NO